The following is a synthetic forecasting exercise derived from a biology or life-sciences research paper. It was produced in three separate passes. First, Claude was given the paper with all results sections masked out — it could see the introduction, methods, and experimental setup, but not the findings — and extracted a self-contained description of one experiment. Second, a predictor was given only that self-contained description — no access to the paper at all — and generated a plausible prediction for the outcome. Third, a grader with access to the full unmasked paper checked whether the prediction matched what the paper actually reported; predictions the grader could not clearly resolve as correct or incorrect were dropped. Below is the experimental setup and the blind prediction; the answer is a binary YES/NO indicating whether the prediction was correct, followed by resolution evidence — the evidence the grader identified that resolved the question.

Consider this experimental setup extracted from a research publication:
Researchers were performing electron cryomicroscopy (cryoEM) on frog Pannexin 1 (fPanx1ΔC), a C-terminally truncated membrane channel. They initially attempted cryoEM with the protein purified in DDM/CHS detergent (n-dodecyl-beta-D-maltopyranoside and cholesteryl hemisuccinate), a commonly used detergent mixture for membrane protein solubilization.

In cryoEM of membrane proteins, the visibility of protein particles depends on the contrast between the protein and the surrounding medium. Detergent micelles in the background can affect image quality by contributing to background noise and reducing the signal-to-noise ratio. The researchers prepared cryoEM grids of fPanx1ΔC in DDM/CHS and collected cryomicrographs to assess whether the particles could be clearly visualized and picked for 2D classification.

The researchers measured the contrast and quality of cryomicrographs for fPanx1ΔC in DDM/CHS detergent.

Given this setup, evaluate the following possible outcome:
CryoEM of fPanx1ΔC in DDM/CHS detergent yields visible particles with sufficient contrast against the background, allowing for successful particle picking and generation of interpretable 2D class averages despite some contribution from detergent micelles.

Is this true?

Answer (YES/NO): NO